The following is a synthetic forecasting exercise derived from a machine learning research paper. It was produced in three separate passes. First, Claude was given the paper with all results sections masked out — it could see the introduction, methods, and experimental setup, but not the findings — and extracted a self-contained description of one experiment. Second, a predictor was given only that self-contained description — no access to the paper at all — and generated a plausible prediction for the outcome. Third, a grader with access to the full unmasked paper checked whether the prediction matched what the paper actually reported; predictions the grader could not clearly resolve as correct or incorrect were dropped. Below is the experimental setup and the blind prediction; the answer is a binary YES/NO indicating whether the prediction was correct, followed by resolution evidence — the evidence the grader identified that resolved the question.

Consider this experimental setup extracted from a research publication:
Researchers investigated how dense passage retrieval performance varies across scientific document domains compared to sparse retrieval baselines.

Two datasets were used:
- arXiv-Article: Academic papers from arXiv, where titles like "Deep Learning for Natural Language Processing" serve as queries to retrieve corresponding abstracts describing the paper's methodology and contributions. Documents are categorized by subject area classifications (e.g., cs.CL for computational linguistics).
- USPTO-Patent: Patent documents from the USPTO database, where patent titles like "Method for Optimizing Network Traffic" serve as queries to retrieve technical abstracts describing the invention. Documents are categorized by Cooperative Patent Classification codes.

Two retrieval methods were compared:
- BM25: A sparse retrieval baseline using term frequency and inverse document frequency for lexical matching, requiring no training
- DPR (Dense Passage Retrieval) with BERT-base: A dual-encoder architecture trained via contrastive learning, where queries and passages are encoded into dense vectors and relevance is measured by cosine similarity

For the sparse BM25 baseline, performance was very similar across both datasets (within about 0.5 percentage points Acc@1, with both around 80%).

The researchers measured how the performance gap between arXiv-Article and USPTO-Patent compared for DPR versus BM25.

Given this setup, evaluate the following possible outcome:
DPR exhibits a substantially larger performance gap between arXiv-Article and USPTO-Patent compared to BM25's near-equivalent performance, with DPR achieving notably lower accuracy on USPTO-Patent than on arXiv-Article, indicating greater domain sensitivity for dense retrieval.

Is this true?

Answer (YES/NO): YES